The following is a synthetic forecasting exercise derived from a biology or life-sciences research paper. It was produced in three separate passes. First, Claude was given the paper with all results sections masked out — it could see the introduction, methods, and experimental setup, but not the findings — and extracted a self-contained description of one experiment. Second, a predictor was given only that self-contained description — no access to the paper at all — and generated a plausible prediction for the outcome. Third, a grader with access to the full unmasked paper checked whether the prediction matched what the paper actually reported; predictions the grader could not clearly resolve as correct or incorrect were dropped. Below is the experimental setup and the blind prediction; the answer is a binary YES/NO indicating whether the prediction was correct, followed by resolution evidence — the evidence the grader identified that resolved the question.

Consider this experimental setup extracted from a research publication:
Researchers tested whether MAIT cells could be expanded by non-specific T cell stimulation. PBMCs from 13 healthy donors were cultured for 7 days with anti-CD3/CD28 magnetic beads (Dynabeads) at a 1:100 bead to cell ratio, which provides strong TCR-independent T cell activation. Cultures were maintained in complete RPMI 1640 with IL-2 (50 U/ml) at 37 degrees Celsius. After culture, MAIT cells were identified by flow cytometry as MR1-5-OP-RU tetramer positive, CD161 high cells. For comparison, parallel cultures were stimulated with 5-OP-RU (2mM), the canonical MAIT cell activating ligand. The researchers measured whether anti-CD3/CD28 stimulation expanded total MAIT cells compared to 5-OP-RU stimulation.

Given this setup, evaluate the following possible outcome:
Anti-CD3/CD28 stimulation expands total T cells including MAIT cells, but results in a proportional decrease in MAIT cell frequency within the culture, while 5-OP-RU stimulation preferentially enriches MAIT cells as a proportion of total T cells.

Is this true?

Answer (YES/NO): NO